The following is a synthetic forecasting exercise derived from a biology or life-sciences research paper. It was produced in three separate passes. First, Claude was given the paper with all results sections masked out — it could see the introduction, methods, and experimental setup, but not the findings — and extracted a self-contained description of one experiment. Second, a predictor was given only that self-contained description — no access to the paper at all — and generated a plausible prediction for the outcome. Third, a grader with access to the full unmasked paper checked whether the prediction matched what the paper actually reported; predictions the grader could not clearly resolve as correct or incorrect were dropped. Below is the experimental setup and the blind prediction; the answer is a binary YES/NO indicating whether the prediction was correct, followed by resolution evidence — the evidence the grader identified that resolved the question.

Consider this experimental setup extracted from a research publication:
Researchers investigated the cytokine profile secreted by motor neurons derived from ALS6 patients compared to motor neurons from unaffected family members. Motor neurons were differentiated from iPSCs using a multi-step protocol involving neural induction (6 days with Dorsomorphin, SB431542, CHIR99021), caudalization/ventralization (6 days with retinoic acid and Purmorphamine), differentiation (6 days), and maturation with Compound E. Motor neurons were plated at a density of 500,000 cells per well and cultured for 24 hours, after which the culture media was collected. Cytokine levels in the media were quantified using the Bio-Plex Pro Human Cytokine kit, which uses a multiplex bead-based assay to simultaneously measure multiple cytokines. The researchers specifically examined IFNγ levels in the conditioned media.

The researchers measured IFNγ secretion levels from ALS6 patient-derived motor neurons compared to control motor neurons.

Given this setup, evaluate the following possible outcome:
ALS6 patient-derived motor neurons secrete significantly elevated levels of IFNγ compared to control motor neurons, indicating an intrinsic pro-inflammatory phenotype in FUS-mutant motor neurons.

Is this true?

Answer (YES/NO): NO